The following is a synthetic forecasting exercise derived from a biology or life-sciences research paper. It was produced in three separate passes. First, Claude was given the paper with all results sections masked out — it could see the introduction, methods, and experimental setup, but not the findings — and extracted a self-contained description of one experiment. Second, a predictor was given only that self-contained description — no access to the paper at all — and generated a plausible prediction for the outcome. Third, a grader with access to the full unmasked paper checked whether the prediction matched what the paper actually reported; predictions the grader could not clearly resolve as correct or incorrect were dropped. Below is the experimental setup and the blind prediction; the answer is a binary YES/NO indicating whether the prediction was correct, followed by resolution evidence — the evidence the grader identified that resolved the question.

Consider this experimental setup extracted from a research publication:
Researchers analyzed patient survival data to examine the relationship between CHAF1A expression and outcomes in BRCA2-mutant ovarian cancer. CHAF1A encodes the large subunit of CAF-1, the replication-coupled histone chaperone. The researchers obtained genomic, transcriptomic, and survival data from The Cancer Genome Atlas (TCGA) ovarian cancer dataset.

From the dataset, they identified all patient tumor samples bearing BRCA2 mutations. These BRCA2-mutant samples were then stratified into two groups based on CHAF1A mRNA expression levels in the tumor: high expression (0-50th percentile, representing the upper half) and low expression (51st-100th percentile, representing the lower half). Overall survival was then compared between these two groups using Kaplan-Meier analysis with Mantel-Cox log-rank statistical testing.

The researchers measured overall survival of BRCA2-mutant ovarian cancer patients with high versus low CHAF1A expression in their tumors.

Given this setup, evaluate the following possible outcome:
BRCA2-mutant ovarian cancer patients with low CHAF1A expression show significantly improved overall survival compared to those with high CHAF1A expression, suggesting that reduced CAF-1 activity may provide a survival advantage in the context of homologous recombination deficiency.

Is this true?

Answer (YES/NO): NO